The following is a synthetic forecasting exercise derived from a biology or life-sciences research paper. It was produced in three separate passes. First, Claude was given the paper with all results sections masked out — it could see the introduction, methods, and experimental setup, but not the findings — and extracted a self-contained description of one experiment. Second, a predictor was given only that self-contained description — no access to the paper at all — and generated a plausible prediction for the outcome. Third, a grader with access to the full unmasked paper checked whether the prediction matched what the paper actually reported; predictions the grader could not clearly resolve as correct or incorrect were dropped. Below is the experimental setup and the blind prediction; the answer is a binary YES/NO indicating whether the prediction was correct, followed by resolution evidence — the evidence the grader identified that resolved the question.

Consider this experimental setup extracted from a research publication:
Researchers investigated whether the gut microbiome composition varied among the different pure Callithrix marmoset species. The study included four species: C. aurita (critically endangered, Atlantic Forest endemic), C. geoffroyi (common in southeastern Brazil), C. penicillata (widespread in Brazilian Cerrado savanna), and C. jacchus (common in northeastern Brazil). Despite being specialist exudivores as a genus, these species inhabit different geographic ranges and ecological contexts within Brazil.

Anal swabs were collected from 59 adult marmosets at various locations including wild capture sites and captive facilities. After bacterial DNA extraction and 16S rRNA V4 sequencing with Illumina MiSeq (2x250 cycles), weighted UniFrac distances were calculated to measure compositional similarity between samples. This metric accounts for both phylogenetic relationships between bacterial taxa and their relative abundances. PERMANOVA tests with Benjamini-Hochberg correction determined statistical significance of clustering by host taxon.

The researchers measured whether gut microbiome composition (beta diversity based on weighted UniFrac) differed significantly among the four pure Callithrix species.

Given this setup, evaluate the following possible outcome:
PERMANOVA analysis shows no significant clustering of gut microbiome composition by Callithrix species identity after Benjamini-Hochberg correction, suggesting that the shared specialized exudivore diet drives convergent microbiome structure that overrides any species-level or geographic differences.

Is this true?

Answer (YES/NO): NO